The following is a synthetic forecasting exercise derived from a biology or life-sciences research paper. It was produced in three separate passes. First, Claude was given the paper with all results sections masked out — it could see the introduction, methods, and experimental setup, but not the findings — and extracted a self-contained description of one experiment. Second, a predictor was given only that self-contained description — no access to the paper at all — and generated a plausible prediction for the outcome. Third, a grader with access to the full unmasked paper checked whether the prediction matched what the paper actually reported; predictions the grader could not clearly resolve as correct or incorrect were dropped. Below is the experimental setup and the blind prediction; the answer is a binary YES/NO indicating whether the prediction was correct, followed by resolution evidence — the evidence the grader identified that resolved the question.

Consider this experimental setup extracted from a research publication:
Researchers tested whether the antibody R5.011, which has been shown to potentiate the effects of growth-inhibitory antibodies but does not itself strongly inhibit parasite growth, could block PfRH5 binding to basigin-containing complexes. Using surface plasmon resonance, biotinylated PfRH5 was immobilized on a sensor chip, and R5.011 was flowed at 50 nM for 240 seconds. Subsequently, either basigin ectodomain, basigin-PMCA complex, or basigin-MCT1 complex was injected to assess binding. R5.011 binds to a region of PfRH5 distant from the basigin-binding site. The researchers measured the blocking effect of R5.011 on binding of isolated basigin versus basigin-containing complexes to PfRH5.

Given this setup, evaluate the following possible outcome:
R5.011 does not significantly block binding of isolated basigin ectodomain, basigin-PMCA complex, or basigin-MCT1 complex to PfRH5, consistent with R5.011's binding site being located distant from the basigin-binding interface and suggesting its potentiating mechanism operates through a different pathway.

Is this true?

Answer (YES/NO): YES